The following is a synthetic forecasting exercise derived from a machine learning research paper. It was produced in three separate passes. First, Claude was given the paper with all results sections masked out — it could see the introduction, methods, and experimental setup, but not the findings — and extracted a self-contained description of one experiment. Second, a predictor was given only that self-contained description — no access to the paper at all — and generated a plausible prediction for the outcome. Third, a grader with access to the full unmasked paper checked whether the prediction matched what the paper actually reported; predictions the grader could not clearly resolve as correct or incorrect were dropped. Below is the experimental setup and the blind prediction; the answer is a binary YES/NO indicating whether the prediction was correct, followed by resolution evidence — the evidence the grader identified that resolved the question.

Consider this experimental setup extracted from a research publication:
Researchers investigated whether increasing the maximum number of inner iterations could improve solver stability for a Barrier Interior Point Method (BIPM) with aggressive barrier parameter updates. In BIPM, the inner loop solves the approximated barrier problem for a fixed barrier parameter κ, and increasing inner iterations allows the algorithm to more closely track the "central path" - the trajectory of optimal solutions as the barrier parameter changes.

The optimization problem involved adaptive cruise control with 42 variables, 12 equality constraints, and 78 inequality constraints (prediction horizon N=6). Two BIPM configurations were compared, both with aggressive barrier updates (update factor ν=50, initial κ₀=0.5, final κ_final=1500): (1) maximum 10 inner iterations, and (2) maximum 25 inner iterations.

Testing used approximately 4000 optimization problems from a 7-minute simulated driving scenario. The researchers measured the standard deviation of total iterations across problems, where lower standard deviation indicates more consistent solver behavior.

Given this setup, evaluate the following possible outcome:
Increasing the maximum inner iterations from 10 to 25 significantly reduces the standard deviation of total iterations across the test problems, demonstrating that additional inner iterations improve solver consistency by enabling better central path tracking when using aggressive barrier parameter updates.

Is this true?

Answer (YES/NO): YES